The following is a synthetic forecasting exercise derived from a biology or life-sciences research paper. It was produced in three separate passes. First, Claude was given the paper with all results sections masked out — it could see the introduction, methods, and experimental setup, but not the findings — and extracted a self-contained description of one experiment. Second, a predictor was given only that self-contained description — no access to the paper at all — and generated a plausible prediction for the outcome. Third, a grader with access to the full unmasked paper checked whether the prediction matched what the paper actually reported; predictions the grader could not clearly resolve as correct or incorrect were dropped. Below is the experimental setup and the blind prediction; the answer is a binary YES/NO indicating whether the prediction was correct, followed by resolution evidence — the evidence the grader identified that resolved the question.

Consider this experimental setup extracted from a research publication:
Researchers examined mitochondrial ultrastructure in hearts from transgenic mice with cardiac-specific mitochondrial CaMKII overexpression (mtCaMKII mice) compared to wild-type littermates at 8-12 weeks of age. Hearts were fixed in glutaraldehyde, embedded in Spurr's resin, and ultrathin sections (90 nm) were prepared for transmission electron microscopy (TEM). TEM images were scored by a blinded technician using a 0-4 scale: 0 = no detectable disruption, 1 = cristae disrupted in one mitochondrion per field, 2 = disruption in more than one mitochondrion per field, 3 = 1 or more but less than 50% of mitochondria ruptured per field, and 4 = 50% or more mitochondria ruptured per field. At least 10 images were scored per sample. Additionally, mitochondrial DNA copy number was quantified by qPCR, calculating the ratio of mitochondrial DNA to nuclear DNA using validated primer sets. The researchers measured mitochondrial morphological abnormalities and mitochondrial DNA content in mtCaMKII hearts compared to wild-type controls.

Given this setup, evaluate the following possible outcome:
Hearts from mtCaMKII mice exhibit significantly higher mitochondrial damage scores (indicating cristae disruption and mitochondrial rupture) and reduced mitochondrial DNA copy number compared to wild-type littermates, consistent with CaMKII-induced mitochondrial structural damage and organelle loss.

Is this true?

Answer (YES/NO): NO